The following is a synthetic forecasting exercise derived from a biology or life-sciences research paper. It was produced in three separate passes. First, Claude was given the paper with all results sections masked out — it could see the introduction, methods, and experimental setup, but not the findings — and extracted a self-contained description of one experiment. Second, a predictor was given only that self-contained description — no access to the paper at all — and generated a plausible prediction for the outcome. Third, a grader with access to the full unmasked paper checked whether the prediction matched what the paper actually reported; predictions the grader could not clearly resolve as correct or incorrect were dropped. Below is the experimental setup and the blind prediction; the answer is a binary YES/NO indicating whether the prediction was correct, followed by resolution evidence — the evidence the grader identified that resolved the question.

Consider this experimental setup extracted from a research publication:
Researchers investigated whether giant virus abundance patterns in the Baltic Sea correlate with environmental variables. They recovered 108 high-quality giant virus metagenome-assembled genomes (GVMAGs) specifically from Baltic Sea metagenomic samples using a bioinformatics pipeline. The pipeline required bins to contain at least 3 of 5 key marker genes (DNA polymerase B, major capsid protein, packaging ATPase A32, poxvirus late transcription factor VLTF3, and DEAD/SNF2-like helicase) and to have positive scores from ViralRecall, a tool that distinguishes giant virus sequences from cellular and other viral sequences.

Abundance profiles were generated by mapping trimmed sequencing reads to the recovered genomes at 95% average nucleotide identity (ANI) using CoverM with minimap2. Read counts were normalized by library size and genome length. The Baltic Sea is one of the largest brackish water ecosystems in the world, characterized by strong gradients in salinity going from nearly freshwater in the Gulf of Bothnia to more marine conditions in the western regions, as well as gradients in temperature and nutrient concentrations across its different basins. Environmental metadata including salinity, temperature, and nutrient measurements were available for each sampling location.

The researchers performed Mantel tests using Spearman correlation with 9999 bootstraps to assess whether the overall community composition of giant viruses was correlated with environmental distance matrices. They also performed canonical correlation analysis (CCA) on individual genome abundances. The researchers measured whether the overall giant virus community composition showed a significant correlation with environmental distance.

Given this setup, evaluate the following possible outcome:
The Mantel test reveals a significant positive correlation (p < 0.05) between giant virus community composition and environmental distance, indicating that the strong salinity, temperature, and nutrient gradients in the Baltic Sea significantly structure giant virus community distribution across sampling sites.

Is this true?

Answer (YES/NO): NO